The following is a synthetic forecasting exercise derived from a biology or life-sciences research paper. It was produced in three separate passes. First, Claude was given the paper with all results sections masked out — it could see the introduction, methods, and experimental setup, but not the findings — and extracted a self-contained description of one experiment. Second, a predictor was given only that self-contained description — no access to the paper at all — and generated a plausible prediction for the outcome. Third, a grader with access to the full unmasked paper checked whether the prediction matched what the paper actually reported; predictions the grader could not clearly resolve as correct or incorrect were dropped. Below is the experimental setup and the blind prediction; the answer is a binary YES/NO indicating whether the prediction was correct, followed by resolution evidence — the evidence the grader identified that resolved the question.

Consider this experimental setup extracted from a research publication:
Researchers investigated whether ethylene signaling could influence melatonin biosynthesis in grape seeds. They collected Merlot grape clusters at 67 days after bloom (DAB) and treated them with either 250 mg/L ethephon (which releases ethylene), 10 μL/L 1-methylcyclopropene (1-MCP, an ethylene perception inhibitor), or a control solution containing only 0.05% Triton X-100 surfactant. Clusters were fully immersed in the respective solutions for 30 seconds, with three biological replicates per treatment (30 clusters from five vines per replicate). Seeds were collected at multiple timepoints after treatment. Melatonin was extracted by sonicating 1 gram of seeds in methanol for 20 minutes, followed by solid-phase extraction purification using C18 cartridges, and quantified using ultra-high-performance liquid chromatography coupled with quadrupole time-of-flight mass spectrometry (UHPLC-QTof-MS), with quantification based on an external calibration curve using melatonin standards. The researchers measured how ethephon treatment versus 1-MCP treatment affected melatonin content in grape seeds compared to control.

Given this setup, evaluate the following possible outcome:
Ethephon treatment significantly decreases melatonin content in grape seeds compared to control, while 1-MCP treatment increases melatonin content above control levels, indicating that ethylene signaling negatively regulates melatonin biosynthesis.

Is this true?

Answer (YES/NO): NO